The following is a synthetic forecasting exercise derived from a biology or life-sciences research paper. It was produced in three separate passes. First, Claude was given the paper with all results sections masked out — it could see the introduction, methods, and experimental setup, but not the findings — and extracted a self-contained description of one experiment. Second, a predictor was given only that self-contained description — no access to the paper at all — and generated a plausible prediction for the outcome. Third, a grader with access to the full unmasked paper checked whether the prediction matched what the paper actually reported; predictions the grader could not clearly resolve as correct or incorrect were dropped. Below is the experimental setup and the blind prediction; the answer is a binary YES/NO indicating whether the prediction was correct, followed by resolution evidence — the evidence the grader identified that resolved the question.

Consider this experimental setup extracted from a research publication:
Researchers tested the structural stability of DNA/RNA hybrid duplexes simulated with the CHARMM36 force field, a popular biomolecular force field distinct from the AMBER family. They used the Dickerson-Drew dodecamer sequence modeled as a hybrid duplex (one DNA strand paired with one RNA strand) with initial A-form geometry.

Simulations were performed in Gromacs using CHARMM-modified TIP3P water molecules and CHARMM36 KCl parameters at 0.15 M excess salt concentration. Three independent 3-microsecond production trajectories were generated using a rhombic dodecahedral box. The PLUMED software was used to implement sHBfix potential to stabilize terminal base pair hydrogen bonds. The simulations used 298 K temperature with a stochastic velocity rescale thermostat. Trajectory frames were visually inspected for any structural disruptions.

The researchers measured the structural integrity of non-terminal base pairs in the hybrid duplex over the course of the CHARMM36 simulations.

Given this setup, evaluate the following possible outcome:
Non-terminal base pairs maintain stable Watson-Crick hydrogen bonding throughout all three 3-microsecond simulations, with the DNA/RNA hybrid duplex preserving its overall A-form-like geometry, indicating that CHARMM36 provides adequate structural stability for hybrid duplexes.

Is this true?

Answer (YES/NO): NO